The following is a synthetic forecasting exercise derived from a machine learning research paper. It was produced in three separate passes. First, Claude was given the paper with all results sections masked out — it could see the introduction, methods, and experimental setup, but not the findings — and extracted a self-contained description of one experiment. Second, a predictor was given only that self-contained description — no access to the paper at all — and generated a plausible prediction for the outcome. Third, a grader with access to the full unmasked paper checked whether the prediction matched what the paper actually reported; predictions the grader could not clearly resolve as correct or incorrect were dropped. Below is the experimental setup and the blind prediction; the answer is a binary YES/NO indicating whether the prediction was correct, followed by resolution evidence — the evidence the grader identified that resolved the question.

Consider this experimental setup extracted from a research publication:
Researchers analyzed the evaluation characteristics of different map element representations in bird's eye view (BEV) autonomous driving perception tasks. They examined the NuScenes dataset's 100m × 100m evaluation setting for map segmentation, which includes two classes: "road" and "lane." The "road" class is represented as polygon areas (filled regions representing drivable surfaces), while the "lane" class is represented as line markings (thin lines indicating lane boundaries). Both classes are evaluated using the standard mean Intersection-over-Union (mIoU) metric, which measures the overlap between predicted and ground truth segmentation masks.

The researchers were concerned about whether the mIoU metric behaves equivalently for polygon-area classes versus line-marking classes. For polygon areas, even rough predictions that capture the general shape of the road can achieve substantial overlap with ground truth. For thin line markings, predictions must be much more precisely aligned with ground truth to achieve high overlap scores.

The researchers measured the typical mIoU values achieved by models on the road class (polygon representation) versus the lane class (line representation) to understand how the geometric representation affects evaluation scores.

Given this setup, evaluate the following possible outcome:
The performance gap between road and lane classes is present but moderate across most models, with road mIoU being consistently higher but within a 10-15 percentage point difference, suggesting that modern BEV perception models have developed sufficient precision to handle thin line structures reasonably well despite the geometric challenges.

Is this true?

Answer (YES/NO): NO